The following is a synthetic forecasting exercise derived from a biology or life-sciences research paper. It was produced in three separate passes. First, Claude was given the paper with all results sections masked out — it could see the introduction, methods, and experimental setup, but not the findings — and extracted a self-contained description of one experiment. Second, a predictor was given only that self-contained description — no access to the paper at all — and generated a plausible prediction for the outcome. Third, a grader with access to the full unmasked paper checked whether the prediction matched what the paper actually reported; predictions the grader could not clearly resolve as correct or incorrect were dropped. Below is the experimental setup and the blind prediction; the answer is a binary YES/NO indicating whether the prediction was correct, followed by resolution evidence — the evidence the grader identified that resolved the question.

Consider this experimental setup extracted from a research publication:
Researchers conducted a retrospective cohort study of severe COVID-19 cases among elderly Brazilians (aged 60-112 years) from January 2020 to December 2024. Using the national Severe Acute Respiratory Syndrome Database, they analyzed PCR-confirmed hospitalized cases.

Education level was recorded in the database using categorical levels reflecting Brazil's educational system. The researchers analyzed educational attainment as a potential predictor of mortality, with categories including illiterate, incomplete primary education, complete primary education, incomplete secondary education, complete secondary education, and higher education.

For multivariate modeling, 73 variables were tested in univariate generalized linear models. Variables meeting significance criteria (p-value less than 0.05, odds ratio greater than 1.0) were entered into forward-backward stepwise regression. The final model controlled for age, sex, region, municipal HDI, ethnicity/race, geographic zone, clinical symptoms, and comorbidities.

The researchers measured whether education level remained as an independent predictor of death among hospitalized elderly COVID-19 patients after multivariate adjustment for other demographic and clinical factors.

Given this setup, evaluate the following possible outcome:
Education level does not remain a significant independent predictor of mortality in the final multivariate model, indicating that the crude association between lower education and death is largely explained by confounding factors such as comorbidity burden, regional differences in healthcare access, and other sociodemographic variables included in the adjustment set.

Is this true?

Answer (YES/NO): NO